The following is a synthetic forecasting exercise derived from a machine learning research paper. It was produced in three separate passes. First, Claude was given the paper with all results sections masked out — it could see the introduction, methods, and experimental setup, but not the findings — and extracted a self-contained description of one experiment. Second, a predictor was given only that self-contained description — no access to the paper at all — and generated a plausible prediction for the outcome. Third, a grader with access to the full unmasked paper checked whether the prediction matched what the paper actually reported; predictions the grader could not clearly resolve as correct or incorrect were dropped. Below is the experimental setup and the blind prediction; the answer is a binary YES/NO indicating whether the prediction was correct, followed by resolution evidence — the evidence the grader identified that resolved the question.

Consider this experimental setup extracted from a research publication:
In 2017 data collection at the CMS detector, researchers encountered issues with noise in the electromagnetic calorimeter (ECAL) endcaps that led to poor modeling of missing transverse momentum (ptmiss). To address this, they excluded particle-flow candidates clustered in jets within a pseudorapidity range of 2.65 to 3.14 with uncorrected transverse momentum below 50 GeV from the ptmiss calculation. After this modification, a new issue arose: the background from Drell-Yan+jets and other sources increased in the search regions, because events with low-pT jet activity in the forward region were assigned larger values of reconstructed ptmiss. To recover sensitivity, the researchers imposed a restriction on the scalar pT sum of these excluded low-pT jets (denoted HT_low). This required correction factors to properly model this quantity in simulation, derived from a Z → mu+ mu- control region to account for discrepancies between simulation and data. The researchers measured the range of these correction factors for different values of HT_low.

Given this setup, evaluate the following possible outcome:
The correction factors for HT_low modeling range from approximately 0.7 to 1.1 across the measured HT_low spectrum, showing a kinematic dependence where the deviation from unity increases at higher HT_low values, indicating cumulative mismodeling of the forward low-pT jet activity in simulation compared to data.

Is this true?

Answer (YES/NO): NO